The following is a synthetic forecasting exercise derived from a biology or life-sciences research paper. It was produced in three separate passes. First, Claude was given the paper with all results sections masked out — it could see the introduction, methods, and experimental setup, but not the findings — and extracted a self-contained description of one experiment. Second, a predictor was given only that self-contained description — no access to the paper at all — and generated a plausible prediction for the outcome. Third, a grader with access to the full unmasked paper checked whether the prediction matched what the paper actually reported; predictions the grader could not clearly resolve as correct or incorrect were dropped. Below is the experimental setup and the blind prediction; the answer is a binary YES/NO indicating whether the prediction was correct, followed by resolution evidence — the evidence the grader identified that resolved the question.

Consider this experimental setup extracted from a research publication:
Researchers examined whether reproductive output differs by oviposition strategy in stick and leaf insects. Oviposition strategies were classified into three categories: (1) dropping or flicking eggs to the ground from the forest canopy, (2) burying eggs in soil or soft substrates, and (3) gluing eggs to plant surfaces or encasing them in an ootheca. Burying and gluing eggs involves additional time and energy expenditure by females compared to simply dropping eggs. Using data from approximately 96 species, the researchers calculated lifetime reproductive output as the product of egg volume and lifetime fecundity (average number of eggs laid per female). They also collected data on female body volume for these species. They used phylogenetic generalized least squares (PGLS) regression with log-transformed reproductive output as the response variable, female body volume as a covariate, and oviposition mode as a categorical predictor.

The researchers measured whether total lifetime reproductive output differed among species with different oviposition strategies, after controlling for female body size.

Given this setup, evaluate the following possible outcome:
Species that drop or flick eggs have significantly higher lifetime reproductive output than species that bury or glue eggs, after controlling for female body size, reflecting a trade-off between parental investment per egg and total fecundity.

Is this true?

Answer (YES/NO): NO